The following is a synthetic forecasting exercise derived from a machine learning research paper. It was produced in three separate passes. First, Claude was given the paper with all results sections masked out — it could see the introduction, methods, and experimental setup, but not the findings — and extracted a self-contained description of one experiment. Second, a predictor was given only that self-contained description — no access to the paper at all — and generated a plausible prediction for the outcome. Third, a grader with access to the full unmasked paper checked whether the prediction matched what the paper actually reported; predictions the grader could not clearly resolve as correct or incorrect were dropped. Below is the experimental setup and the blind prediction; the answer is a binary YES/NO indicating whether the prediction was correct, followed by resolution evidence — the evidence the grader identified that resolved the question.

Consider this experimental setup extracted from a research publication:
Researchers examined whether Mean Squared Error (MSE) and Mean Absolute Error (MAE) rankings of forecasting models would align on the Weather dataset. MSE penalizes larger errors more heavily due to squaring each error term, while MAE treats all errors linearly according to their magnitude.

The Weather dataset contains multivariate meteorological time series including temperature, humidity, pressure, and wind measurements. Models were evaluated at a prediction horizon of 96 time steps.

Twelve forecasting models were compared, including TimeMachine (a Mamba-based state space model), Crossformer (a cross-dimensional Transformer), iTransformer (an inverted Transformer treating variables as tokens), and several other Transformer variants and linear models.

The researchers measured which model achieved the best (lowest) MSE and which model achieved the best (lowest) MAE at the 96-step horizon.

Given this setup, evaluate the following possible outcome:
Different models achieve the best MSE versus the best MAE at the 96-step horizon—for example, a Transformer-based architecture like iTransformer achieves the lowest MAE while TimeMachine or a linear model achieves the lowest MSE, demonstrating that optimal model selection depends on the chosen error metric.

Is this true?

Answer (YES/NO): NO